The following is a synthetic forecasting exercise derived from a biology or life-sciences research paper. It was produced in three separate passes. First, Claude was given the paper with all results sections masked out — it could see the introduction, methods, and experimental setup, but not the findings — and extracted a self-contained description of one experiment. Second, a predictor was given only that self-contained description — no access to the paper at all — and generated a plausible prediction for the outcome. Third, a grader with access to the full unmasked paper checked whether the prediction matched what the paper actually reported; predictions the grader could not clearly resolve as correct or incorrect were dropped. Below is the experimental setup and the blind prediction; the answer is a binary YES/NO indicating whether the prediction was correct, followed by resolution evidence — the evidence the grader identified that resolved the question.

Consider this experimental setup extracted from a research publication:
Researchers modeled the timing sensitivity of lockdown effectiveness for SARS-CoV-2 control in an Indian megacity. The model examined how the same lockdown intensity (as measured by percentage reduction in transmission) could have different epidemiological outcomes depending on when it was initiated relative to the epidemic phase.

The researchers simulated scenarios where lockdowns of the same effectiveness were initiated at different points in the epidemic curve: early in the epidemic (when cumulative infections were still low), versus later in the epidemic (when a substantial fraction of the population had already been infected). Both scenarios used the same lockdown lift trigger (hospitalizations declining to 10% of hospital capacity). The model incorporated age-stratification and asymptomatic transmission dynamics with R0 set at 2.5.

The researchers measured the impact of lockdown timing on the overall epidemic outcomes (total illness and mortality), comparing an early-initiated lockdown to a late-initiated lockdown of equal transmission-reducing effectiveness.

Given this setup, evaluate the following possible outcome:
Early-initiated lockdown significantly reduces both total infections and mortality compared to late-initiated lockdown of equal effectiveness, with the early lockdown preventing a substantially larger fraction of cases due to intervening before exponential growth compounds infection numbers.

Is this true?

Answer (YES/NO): YES